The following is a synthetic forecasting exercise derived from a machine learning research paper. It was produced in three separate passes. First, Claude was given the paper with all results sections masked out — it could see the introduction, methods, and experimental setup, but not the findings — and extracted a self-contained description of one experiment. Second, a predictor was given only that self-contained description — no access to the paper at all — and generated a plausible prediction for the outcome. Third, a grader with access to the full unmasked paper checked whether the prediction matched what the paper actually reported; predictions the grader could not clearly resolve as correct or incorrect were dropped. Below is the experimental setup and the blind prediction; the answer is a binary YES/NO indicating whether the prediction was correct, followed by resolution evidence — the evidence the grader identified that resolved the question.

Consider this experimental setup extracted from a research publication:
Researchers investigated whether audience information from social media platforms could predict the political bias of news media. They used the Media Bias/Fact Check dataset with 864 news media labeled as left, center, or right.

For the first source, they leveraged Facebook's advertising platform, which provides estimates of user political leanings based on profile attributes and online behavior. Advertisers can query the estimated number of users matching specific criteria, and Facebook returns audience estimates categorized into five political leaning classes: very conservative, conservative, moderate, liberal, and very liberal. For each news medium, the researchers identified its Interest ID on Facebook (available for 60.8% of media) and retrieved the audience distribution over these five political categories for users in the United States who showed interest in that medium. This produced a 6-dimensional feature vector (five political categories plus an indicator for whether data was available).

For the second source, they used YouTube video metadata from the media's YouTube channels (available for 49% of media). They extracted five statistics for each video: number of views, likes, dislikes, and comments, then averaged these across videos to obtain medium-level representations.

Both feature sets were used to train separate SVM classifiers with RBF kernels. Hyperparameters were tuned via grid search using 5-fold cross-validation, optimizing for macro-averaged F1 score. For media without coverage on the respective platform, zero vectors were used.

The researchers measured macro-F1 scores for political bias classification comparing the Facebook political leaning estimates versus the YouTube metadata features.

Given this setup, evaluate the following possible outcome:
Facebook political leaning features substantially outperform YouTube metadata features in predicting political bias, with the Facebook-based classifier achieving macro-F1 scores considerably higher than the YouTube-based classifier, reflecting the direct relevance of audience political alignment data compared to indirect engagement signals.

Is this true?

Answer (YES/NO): NO